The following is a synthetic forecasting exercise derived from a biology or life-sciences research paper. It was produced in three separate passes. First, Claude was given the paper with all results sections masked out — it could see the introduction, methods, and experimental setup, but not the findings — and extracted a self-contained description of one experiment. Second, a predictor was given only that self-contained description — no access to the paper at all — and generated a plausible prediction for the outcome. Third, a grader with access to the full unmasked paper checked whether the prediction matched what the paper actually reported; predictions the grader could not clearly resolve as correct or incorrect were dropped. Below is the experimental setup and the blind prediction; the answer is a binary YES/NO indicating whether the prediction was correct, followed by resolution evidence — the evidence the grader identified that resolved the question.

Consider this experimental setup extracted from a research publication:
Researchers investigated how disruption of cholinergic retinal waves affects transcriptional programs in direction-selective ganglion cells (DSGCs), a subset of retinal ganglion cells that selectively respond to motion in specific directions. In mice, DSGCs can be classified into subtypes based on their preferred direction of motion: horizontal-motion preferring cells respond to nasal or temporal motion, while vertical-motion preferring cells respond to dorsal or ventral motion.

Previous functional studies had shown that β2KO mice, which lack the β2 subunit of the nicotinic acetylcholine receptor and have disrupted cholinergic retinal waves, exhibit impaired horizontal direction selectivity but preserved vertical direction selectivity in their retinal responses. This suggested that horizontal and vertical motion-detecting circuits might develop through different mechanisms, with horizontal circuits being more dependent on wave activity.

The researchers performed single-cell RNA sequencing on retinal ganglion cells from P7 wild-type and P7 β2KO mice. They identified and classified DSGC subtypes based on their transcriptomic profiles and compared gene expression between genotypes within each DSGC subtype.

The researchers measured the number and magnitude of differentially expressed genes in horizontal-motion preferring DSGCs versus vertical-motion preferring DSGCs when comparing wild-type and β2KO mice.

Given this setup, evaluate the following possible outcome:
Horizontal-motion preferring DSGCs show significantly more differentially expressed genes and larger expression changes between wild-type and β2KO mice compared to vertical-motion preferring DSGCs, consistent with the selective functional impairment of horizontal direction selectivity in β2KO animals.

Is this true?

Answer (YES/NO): NO